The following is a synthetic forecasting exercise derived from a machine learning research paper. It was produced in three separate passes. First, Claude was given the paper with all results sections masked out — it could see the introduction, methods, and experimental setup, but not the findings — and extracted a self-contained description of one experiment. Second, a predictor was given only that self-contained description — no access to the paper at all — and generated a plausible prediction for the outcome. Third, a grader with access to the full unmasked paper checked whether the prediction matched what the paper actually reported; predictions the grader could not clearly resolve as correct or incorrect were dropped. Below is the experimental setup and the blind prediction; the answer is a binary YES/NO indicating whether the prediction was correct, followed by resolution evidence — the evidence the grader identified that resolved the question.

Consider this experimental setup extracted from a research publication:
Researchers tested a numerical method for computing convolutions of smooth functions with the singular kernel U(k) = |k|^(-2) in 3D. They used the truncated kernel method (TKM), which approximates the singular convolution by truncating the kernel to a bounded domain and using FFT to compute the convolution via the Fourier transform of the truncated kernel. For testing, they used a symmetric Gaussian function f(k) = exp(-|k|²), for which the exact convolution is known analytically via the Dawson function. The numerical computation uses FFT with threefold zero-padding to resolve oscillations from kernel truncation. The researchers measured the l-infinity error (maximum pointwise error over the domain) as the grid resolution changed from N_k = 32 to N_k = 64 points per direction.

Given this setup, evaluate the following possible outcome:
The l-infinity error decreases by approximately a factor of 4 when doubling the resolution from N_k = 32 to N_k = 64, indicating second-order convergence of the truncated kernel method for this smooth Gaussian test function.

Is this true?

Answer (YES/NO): NO